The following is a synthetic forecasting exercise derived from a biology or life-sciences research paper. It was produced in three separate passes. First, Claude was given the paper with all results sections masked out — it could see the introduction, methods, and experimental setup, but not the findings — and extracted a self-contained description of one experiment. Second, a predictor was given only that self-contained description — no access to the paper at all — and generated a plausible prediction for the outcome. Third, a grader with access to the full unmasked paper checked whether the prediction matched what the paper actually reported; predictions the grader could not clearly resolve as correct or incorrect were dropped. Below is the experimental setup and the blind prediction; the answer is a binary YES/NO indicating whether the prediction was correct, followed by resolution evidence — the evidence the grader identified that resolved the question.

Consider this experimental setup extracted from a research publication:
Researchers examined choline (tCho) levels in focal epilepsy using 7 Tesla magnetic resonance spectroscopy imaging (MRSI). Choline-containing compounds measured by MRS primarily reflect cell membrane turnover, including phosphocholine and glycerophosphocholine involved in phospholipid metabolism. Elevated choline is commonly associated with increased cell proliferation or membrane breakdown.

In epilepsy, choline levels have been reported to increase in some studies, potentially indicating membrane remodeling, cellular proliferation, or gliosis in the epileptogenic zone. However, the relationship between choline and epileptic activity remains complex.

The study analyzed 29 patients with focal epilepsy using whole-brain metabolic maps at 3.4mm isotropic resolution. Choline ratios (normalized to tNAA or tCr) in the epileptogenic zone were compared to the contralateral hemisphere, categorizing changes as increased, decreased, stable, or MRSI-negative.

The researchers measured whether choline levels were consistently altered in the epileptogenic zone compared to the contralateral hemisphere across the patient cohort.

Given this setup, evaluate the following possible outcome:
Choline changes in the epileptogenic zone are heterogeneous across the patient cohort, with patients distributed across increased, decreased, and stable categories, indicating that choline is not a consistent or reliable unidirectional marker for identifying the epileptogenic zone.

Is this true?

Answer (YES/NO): NO